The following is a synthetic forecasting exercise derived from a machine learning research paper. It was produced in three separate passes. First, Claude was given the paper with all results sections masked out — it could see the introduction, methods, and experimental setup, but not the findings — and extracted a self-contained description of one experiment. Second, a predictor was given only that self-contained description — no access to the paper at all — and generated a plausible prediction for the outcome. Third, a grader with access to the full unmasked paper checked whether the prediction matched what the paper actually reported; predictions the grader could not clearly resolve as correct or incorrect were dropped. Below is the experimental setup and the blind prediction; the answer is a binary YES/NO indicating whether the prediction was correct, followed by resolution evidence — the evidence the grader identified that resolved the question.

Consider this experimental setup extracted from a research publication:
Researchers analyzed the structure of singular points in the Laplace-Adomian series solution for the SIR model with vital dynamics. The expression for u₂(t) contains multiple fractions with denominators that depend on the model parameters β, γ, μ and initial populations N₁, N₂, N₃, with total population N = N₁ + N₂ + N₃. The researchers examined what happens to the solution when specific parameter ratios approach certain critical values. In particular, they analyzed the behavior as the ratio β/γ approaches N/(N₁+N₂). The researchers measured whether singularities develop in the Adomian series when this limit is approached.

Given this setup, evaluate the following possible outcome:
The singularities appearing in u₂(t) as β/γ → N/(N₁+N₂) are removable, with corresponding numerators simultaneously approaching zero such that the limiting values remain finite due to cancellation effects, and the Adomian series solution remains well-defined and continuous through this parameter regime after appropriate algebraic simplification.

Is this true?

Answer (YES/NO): NO